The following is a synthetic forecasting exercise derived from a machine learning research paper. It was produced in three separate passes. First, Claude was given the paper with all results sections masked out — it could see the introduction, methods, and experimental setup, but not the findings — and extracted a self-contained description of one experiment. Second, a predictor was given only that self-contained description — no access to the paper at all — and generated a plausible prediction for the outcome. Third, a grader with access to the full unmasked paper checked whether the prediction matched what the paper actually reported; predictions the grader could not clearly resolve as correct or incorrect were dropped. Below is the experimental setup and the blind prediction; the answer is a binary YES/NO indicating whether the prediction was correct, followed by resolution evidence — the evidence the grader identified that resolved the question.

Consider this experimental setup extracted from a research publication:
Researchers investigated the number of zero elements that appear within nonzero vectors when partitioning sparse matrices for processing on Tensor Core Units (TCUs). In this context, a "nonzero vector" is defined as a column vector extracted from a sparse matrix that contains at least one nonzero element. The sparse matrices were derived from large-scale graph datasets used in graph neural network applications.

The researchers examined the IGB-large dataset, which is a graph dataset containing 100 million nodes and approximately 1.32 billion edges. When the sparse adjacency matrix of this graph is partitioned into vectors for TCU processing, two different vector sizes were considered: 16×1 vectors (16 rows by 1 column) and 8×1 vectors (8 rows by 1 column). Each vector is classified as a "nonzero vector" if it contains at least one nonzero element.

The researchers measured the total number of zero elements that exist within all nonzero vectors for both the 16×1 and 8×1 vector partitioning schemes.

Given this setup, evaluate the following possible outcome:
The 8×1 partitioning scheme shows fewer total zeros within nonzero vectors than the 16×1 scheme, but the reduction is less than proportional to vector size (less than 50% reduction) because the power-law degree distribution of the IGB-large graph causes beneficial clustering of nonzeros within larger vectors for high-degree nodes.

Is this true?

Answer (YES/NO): NO